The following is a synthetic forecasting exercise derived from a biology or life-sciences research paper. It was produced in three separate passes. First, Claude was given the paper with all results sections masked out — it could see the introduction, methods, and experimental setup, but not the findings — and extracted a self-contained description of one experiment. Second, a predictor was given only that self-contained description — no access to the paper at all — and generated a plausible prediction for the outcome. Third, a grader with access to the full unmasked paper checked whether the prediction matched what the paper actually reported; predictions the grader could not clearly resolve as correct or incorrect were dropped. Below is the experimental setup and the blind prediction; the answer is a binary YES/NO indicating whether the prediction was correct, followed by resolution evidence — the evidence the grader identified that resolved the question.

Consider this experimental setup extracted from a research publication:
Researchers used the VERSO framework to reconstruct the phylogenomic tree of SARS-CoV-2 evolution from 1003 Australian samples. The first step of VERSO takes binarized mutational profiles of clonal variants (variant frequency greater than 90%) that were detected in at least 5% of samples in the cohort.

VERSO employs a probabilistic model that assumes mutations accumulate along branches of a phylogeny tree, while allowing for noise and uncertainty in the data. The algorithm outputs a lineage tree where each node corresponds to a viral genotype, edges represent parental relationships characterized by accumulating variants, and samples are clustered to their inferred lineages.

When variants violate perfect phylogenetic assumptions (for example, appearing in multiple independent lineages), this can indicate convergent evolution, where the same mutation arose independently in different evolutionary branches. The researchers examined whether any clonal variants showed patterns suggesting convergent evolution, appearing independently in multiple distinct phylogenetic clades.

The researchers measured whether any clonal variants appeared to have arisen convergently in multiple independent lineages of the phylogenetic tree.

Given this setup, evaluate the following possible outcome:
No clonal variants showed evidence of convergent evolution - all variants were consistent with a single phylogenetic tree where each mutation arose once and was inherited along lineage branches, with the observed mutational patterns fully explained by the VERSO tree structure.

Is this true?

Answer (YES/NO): NO